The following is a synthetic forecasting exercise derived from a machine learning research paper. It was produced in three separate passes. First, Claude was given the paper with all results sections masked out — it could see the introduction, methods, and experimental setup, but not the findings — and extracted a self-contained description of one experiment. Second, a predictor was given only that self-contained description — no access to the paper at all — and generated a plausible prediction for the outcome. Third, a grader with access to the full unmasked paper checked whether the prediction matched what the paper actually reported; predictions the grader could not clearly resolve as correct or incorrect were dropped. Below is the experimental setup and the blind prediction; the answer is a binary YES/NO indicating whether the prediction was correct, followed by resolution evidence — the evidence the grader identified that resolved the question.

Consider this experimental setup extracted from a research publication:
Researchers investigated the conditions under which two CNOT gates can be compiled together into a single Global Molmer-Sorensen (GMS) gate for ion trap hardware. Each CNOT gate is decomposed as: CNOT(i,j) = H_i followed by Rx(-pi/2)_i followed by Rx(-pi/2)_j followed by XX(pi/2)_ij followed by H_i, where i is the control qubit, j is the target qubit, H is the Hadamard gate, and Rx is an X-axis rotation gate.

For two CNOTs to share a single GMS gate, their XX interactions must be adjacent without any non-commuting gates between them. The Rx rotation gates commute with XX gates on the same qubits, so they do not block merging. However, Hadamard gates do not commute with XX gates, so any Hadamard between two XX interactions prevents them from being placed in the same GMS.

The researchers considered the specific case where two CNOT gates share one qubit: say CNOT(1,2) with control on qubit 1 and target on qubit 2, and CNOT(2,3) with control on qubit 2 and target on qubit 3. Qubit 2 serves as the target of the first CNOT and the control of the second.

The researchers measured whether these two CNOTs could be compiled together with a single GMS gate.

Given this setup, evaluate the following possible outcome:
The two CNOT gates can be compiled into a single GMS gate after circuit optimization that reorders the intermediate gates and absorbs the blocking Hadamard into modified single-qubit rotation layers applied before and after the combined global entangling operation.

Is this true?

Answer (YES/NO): NO